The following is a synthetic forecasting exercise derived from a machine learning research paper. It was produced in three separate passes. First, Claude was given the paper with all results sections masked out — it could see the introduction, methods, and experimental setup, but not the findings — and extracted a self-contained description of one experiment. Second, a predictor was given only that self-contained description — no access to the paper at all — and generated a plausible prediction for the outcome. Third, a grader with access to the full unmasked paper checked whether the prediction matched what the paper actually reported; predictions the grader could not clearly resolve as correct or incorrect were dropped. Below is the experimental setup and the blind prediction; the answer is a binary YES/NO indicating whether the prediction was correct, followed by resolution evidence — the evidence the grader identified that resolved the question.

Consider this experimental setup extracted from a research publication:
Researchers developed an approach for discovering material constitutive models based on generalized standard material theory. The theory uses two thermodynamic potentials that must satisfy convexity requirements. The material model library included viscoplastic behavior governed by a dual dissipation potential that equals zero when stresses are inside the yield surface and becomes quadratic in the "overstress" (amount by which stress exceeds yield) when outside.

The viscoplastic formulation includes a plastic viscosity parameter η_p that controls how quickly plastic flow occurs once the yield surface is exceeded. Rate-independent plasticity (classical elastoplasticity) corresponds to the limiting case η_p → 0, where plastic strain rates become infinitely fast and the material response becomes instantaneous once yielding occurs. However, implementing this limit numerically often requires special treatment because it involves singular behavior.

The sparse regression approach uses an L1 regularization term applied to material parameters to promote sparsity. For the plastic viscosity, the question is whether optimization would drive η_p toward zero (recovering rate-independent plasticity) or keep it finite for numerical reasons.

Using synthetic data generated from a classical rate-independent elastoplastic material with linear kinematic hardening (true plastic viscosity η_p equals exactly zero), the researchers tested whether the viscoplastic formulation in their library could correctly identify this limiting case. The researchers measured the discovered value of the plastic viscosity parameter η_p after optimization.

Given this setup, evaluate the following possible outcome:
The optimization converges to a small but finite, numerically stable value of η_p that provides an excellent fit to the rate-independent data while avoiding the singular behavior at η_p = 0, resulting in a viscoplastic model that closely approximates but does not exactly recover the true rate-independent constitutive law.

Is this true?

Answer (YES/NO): NO